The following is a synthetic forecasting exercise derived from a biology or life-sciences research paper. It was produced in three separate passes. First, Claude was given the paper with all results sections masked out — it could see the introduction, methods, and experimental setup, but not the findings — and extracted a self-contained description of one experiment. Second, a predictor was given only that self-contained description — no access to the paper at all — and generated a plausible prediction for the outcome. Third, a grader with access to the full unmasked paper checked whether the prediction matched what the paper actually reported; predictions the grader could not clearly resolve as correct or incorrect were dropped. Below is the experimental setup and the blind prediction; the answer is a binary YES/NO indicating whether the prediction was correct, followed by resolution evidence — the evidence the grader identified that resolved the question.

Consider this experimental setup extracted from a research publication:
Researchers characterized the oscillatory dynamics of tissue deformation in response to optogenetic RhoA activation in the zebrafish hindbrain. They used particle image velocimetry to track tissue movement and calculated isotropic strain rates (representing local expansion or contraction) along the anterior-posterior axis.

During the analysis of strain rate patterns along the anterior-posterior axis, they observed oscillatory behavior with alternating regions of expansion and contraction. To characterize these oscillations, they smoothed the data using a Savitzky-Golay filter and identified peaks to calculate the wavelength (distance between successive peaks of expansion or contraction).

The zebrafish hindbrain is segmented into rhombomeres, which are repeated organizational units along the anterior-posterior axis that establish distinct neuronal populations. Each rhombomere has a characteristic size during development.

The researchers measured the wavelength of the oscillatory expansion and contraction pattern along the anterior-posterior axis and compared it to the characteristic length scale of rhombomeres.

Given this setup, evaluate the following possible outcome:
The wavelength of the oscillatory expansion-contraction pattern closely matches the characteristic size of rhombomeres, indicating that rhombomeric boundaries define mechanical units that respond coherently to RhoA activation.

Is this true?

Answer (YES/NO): YES